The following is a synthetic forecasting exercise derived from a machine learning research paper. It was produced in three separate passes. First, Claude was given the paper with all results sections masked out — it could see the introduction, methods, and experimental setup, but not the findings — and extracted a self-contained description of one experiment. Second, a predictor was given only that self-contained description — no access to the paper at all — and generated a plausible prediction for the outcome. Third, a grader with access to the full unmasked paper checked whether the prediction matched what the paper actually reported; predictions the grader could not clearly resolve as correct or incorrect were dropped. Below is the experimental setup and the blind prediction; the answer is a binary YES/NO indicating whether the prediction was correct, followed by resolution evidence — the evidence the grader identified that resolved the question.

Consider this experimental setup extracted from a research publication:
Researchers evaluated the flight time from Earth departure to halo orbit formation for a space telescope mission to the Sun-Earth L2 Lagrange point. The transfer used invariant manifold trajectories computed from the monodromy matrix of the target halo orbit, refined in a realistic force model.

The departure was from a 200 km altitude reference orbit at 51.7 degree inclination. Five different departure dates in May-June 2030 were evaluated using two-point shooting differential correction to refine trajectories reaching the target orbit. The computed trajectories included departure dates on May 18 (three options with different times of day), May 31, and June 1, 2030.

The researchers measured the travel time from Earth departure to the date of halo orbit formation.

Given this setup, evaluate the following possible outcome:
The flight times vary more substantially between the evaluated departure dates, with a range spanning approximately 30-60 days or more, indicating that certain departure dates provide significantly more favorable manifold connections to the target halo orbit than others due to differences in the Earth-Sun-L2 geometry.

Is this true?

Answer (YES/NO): NO